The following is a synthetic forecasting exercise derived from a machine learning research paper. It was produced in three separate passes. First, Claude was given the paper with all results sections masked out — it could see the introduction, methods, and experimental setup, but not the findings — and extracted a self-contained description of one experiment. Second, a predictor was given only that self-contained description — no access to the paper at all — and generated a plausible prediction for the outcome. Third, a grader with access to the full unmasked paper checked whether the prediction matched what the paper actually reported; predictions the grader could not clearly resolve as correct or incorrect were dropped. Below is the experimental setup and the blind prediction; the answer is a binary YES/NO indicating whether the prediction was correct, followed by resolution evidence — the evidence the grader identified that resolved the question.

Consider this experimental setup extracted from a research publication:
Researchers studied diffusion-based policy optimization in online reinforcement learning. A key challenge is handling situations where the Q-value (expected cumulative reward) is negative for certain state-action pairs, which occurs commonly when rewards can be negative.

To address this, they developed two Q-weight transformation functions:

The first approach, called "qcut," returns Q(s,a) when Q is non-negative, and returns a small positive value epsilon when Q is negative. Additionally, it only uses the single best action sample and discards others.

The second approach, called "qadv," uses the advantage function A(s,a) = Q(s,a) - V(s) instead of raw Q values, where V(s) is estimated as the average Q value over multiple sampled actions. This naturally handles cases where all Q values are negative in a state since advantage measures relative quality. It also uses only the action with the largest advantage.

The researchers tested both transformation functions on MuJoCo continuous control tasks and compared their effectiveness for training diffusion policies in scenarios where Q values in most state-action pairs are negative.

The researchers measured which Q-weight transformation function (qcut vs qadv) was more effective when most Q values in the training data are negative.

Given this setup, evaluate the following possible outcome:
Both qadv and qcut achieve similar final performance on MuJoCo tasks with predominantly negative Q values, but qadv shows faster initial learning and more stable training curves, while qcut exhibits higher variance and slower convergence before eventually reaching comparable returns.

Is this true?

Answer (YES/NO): NO